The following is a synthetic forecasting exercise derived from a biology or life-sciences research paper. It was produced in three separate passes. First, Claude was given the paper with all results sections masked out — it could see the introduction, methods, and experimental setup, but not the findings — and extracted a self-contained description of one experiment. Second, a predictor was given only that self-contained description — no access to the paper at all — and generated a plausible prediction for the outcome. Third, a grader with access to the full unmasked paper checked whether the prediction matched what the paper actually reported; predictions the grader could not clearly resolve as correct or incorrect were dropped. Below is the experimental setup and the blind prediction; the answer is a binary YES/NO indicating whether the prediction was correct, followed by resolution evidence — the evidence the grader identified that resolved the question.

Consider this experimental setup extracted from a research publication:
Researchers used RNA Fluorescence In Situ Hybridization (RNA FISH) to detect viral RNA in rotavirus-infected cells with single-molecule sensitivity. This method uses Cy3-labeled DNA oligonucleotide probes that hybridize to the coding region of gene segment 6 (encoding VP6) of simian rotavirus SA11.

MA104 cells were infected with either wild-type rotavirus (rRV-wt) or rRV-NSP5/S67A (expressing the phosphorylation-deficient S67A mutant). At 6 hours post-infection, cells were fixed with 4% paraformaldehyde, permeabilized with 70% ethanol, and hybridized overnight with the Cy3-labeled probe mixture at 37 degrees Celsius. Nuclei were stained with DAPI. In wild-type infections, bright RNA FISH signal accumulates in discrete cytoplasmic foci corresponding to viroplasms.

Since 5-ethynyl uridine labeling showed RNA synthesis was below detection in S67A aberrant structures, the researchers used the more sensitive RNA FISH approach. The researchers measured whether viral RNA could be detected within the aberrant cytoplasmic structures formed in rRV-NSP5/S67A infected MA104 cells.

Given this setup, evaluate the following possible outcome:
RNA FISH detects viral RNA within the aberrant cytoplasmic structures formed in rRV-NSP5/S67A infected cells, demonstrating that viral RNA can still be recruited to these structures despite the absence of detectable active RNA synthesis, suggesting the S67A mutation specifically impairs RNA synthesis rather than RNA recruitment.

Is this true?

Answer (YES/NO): YES